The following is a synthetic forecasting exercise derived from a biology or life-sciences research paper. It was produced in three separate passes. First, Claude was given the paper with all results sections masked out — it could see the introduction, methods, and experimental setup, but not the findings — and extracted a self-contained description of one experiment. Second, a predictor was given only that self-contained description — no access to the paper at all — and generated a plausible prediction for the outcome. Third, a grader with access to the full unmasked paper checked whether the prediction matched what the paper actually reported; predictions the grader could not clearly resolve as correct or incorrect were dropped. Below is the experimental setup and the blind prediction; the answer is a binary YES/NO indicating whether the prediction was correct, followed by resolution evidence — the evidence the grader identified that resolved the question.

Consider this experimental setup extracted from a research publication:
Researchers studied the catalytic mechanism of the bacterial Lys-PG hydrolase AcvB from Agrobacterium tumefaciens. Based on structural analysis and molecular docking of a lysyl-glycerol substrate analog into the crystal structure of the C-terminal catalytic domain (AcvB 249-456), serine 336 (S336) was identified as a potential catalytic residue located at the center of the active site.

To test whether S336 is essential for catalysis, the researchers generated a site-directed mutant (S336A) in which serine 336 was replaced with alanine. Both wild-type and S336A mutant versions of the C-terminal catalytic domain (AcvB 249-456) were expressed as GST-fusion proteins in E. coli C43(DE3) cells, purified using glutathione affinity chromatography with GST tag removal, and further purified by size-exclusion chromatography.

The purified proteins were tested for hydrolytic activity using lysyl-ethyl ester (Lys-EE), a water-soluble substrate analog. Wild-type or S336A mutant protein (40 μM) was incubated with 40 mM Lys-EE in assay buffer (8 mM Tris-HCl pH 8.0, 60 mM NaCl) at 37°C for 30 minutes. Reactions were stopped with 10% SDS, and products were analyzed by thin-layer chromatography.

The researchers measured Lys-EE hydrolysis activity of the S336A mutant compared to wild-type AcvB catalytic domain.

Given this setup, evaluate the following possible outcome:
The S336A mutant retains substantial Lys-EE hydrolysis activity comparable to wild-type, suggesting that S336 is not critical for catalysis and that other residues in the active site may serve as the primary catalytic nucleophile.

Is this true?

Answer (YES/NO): NO